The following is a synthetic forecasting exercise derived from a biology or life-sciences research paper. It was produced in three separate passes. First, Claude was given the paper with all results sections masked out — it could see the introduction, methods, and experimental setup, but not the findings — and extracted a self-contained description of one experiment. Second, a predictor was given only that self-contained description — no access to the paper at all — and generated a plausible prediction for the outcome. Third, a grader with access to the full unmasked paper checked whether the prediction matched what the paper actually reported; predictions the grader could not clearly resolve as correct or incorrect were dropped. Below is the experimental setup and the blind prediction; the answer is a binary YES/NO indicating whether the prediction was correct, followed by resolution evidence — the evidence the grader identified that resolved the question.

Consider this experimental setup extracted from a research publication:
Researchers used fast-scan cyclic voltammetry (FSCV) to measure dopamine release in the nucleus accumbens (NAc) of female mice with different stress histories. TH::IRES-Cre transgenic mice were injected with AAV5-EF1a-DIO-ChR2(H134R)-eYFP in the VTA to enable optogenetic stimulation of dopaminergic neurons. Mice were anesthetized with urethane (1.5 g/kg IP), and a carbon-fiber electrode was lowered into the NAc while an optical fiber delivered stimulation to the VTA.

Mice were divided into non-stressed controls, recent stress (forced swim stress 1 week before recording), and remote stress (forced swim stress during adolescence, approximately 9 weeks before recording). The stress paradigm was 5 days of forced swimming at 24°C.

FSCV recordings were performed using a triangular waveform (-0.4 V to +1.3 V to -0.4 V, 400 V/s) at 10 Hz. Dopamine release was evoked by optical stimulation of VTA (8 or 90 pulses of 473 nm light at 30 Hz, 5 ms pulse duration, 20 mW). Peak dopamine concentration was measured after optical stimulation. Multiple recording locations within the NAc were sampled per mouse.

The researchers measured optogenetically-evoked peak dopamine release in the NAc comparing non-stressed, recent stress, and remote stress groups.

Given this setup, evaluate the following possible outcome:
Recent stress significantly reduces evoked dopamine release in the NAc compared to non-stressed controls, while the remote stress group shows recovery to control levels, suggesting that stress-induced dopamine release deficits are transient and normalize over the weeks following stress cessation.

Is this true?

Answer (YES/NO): NO